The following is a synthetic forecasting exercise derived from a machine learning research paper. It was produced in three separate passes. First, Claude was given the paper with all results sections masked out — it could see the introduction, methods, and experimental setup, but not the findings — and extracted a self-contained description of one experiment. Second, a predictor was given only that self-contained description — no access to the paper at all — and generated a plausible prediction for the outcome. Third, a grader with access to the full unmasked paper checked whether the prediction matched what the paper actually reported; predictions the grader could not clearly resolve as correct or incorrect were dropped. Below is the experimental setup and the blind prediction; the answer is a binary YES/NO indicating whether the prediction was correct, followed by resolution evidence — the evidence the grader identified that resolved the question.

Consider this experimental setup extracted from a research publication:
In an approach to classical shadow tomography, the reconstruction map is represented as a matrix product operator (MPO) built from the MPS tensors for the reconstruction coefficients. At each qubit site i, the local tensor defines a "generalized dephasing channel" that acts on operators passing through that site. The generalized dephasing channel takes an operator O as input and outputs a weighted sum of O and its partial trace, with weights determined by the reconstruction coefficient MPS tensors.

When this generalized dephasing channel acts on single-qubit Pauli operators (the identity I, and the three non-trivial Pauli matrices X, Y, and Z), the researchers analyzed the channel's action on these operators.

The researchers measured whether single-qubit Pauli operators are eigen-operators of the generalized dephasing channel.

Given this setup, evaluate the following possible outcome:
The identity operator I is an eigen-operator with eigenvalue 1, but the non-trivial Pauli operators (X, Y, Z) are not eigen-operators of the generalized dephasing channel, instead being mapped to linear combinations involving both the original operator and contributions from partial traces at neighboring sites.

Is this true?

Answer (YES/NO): NO